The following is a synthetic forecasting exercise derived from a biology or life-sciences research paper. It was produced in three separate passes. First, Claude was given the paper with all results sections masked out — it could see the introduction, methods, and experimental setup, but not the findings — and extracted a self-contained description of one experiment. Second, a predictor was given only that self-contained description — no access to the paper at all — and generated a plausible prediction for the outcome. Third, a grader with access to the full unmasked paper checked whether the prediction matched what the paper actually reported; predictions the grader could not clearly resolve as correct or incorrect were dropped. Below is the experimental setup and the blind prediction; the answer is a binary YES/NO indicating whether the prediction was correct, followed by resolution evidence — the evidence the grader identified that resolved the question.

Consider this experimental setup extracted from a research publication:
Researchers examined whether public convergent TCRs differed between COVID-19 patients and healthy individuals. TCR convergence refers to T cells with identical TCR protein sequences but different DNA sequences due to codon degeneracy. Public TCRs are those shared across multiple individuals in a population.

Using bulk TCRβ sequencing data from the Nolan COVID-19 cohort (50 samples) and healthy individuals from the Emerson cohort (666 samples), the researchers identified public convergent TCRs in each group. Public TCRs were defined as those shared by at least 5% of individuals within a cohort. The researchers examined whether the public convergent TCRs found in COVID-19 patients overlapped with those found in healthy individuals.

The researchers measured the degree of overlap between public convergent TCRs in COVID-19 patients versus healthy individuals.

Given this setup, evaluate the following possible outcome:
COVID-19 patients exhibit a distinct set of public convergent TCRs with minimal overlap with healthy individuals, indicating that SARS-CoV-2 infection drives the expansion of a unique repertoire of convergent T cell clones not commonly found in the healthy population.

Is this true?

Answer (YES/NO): NO